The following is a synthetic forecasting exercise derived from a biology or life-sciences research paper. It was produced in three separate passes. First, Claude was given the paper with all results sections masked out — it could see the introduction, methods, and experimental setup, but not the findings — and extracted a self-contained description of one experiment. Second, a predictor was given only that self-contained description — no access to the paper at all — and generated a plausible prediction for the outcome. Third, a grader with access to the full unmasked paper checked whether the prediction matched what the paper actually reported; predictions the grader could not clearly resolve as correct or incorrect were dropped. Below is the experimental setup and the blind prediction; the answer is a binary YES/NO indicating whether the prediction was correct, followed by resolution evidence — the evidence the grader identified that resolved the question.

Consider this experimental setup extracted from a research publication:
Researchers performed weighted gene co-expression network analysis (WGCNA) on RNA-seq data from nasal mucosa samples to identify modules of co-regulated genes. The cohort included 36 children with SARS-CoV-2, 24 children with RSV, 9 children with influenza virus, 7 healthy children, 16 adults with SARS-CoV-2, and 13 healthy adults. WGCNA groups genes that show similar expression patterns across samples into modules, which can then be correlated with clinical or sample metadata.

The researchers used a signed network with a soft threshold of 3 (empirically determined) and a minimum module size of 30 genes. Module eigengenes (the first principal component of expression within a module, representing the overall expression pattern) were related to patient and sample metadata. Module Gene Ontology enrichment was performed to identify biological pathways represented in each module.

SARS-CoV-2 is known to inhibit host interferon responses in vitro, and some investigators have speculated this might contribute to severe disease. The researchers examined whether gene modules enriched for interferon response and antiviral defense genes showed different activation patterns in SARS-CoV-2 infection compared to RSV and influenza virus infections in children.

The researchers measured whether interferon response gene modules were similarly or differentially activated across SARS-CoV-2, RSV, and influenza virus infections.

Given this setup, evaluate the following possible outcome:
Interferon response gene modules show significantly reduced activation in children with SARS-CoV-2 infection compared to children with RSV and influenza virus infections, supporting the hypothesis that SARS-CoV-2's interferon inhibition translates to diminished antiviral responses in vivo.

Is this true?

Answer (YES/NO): NO